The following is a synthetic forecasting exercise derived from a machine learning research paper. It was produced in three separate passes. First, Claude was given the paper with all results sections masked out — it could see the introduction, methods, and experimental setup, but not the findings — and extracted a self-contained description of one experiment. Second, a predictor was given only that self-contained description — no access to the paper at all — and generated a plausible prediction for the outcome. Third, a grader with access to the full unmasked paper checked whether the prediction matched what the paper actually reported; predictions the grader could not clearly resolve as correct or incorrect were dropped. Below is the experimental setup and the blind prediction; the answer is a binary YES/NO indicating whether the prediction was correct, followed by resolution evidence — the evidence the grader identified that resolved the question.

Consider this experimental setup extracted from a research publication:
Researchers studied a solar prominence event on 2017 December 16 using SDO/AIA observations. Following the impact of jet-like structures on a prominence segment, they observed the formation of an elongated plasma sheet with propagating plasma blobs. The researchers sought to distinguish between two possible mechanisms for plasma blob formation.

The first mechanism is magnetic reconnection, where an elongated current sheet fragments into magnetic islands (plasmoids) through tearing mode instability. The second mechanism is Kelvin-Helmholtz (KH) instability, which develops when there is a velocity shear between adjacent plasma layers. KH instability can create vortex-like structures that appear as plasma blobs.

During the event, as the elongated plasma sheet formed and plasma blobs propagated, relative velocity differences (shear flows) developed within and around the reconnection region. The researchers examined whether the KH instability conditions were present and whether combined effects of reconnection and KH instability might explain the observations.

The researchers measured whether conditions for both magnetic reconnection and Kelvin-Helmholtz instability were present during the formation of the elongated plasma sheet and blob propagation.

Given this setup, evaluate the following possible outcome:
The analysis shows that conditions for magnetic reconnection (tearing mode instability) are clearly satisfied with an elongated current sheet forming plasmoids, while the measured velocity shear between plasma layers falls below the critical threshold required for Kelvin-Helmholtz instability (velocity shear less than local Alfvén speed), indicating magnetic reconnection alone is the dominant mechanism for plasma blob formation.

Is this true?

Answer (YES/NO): NO